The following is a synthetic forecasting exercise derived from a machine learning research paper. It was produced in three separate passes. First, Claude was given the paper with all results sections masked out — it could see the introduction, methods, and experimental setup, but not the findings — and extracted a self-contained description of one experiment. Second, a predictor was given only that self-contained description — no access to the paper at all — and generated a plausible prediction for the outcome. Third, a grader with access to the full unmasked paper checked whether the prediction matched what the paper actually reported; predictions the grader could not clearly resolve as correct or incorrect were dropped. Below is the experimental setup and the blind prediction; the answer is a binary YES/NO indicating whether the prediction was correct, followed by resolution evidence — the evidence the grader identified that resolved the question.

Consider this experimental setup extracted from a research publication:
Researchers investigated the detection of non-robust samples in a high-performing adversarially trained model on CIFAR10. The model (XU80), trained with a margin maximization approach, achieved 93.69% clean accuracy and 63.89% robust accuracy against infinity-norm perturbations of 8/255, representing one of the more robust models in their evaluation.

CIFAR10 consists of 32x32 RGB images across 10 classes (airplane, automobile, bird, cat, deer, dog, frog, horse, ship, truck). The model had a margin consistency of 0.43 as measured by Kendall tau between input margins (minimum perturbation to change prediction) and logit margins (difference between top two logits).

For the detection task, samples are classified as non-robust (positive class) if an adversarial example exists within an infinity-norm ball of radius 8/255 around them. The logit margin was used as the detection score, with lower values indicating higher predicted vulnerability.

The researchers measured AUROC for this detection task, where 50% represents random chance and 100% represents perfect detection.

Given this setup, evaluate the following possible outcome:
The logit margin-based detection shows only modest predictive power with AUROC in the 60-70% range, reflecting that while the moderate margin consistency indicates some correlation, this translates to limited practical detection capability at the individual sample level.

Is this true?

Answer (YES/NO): NO